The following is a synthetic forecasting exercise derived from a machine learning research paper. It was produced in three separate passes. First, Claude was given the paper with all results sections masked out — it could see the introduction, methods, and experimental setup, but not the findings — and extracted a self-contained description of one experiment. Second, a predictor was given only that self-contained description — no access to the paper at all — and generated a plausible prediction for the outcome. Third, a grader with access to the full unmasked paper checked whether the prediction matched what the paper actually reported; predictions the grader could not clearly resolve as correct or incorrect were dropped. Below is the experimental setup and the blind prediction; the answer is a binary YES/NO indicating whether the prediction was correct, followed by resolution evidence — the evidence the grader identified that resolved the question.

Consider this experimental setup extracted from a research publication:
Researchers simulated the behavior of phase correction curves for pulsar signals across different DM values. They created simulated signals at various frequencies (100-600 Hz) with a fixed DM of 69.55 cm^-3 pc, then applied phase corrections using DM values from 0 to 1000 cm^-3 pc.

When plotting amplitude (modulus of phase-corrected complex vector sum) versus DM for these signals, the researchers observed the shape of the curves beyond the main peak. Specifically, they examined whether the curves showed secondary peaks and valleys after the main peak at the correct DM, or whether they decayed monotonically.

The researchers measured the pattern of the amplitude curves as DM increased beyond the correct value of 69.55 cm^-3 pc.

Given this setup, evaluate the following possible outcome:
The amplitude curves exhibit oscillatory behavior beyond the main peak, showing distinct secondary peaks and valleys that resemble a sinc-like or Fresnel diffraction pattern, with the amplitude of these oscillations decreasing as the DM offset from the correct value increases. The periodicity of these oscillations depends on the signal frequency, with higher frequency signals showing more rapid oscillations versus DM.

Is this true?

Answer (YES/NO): YES